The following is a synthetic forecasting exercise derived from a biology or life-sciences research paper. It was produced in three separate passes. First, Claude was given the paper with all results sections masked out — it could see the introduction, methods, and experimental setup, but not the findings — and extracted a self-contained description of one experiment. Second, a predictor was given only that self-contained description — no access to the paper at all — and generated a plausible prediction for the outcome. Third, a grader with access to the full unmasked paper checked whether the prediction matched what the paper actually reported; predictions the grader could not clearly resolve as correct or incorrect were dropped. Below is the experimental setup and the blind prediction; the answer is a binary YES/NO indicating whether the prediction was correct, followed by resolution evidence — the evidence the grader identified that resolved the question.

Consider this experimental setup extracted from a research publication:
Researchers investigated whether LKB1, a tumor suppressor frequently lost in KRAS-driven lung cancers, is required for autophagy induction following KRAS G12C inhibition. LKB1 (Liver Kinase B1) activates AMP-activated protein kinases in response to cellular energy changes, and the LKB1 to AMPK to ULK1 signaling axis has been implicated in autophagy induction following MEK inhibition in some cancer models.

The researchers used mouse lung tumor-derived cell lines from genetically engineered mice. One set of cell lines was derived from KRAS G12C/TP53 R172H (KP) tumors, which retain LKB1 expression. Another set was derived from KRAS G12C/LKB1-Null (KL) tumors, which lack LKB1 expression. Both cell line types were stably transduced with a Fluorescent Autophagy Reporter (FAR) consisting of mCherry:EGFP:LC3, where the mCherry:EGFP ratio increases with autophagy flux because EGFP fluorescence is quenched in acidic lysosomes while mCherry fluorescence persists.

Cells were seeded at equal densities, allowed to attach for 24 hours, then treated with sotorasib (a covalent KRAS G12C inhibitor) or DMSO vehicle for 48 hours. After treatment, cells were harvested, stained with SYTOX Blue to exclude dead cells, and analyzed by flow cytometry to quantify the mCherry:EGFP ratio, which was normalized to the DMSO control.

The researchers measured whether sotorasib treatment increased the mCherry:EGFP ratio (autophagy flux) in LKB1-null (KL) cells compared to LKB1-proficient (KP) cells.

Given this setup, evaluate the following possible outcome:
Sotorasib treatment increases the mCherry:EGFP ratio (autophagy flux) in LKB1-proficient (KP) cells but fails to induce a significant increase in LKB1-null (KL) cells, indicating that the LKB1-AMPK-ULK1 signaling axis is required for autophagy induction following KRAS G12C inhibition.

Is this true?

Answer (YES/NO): NO